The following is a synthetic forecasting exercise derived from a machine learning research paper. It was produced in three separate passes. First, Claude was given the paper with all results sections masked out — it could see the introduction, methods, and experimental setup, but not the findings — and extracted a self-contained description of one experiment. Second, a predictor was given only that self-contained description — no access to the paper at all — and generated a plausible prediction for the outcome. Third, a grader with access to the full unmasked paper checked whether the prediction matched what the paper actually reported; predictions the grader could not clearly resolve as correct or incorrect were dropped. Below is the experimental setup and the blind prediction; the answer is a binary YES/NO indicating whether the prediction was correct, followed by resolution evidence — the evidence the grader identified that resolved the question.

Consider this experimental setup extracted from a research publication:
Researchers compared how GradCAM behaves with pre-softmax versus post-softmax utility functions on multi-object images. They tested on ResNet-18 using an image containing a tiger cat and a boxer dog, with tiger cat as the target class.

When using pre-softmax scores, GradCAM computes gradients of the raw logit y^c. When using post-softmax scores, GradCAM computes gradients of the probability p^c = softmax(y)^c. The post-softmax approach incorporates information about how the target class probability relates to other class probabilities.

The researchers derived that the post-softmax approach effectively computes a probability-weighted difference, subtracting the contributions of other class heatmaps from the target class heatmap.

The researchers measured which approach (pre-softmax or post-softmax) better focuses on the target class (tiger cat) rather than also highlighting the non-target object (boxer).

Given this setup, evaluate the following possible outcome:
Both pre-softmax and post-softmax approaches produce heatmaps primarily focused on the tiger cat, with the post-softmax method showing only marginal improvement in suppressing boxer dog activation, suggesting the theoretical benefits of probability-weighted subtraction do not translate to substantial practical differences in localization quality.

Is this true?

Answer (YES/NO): NO